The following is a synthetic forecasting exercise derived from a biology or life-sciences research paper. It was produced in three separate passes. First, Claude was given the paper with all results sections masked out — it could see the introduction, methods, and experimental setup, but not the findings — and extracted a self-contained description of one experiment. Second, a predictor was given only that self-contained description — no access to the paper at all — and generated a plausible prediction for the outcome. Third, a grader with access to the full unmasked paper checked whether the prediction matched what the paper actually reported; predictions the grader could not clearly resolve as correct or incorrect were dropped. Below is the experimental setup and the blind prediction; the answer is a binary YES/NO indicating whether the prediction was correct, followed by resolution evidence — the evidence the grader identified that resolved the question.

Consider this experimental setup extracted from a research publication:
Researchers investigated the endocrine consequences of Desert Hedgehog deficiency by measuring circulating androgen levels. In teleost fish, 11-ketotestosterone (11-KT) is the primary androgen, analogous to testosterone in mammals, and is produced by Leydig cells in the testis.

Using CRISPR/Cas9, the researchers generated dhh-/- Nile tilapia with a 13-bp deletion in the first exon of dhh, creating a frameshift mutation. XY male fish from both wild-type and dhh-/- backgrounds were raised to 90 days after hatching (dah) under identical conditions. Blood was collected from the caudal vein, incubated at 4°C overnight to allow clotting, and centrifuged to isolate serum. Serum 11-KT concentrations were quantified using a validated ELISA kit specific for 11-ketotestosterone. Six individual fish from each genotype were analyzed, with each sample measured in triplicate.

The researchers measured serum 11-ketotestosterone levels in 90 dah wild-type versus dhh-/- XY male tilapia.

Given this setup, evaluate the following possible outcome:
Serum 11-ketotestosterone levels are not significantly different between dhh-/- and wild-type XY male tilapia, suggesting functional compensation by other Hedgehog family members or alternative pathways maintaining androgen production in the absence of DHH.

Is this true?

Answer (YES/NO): NO